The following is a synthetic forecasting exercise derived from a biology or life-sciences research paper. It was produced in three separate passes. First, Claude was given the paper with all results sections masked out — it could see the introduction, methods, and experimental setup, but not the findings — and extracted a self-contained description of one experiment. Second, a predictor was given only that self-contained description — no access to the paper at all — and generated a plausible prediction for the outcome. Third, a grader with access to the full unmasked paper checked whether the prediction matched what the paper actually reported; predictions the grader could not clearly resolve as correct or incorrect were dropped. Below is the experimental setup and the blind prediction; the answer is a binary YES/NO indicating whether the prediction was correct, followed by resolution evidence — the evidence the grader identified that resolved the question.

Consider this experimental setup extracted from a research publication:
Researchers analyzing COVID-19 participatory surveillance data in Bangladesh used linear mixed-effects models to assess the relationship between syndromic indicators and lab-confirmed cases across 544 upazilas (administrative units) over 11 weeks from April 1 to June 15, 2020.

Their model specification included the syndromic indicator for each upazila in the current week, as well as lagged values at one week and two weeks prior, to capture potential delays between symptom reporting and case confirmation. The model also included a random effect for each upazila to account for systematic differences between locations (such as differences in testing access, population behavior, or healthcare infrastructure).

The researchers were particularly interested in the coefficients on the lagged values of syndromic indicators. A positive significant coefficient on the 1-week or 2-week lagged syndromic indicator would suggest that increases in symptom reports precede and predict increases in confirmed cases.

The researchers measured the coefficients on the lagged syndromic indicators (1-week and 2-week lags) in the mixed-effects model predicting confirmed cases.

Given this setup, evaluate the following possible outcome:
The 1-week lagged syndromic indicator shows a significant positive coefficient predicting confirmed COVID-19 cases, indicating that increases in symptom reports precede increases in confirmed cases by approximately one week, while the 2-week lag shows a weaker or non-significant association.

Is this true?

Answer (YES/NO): NO